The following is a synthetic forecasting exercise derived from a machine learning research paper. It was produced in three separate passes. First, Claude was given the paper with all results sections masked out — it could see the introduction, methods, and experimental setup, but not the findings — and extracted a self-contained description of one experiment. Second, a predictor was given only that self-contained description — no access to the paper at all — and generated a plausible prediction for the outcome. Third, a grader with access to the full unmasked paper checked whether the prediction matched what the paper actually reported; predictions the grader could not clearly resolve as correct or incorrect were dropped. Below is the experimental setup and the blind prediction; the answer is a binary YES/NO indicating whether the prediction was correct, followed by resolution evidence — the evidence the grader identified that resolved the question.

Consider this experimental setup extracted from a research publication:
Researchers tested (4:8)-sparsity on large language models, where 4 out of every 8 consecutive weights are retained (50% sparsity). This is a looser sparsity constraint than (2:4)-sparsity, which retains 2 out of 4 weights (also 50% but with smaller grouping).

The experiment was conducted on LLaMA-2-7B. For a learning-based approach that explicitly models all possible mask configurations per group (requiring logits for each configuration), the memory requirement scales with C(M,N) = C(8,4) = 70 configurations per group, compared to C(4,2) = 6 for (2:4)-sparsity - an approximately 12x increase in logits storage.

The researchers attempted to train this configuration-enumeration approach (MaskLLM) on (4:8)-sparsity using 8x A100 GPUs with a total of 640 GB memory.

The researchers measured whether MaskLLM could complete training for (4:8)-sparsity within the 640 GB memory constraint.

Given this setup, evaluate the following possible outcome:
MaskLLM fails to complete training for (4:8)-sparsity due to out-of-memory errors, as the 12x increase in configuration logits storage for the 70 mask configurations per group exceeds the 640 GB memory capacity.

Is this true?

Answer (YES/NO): YES